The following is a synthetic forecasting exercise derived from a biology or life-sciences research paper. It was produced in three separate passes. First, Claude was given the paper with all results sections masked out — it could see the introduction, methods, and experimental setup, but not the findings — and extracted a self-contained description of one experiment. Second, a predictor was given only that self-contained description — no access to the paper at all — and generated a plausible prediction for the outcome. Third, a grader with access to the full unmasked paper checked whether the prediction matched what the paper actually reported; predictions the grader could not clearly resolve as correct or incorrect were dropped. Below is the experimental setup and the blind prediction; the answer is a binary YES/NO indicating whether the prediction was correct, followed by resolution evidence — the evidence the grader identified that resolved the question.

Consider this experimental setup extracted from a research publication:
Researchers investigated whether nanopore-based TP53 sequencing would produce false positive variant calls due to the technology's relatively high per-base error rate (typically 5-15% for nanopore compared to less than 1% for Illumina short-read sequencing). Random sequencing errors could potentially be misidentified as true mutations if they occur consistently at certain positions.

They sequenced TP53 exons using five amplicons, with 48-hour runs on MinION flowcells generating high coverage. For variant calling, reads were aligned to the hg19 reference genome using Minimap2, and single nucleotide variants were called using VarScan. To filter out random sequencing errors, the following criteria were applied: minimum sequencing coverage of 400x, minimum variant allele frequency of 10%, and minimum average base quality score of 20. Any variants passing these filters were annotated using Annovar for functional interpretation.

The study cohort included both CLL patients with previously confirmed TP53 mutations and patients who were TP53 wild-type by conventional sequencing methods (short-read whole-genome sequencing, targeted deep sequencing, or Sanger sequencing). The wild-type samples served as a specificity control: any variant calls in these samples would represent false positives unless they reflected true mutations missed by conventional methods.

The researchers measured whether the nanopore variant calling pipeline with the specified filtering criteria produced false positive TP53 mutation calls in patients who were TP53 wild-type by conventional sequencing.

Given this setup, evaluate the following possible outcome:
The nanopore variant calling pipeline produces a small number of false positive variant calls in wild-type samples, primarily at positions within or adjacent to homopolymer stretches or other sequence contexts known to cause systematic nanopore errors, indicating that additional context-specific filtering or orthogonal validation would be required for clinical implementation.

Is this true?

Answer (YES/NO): NO